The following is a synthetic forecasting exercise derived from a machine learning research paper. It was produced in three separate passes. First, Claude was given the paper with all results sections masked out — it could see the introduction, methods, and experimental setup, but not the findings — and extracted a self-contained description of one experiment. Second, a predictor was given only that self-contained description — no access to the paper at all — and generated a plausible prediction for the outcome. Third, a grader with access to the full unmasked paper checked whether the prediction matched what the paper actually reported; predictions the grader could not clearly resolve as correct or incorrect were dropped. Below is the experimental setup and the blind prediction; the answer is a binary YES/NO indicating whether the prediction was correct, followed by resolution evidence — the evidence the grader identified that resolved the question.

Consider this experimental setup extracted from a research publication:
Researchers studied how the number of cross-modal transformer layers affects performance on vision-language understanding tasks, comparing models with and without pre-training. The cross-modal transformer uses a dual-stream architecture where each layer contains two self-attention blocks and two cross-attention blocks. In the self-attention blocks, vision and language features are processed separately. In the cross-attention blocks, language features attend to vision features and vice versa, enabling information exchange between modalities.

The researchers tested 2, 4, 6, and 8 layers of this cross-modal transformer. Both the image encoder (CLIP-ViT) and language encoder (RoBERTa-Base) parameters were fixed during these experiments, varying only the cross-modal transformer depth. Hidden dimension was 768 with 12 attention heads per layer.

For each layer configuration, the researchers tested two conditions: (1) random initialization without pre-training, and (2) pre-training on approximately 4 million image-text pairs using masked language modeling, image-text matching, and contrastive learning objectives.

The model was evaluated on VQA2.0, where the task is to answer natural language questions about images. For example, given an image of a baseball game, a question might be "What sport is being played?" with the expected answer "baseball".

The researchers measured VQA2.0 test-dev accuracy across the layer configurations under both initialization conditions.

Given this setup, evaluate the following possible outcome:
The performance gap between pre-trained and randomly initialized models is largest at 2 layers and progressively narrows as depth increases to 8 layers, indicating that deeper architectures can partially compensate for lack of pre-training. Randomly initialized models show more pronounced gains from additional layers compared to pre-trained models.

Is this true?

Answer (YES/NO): NO